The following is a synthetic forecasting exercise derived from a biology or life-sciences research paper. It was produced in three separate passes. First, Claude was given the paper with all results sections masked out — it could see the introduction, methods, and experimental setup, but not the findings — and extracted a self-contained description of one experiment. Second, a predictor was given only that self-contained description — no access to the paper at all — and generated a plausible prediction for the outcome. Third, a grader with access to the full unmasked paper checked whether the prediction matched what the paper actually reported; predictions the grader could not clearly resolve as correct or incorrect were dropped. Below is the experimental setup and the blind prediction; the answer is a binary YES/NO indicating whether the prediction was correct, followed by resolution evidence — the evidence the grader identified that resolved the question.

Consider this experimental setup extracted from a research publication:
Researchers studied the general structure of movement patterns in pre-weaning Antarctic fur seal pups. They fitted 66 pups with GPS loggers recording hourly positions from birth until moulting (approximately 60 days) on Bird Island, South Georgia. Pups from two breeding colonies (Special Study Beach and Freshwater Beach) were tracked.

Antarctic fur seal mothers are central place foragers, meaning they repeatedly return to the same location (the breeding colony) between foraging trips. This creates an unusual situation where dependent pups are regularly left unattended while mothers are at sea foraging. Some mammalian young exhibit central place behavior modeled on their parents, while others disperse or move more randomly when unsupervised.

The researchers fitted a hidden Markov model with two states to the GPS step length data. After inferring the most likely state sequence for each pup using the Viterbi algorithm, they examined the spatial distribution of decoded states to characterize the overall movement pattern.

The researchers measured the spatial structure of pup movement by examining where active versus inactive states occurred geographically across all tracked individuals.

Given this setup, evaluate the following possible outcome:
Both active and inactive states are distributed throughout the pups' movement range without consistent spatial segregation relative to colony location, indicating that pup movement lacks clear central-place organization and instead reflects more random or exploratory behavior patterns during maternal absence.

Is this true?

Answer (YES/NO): NO